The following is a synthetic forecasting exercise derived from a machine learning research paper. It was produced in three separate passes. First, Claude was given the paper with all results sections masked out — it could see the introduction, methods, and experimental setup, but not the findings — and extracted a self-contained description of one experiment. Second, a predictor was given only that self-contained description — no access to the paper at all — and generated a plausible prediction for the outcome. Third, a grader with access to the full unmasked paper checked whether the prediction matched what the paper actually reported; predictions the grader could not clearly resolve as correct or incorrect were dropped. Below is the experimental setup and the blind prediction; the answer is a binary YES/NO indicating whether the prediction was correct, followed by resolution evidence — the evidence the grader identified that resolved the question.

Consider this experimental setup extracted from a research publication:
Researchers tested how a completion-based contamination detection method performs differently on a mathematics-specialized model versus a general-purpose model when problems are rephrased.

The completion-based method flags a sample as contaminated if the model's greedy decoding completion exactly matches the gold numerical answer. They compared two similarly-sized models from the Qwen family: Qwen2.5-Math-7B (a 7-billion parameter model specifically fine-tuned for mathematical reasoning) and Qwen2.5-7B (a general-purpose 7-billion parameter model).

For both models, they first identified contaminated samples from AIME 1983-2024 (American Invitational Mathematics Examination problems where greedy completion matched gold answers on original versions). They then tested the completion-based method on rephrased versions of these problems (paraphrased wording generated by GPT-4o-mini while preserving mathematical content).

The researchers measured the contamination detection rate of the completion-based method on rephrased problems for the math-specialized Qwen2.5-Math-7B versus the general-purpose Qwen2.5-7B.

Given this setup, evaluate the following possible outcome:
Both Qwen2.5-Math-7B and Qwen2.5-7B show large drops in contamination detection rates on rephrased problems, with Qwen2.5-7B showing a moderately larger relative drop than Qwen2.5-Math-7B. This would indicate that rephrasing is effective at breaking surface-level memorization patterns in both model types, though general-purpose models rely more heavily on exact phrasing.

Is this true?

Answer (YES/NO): NO